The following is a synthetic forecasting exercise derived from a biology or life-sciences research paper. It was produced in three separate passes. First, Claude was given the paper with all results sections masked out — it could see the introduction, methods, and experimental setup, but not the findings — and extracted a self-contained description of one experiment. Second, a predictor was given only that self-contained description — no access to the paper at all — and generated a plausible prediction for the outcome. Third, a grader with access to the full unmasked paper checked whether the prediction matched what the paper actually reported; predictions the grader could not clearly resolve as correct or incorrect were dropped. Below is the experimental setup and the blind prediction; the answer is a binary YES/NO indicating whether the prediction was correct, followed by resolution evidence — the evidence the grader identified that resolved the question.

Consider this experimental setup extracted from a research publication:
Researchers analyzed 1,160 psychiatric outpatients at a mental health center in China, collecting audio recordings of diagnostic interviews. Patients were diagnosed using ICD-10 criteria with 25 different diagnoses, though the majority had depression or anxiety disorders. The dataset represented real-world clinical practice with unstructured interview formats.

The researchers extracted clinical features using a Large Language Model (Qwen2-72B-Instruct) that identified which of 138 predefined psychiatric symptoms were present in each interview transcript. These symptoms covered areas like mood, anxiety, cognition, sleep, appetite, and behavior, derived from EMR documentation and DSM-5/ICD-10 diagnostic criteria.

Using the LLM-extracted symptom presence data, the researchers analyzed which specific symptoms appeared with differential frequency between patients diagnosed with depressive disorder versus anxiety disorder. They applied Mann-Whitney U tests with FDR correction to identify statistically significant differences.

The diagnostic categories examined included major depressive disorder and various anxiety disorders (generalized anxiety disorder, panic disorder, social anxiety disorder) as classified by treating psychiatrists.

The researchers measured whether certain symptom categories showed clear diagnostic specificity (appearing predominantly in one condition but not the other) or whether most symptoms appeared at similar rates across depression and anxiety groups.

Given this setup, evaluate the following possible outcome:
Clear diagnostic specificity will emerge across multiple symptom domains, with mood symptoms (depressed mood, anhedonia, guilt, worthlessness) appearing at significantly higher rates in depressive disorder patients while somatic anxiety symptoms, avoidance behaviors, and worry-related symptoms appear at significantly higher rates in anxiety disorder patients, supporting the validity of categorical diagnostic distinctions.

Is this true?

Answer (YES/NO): NO